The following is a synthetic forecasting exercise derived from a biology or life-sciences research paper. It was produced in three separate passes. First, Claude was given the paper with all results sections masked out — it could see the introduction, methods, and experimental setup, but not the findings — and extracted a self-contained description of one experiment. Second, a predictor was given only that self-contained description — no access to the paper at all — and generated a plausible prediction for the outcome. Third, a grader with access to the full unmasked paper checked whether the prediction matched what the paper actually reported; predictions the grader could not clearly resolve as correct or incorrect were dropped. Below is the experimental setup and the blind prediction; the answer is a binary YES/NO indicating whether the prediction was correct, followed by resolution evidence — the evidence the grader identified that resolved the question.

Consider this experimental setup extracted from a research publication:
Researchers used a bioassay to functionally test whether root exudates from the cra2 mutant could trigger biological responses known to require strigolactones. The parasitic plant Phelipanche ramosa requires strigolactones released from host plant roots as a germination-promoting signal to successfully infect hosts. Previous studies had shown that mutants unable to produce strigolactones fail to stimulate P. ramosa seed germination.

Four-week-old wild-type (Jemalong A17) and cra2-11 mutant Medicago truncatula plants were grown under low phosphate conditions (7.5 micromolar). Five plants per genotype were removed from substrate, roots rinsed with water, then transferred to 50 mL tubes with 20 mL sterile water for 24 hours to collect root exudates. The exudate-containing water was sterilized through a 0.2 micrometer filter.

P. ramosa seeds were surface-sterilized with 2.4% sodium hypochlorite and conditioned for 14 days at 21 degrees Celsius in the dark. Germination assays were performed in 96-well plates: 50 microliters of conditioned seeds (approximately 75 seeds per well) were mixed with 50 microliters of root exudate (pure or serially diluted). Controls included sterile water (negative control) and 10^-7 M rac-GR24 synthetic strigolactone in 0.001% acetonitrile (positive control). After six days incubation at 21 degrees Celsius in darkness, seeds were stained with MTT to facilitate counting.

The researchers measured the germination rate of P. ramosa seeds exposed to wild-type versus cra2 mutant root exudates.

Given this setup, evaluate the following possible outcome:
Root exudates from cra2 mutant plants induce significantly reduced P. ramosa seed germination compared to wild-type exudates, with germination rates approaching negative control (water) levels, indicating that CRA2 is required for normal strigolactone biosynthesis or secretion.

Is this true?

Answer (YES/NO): YES